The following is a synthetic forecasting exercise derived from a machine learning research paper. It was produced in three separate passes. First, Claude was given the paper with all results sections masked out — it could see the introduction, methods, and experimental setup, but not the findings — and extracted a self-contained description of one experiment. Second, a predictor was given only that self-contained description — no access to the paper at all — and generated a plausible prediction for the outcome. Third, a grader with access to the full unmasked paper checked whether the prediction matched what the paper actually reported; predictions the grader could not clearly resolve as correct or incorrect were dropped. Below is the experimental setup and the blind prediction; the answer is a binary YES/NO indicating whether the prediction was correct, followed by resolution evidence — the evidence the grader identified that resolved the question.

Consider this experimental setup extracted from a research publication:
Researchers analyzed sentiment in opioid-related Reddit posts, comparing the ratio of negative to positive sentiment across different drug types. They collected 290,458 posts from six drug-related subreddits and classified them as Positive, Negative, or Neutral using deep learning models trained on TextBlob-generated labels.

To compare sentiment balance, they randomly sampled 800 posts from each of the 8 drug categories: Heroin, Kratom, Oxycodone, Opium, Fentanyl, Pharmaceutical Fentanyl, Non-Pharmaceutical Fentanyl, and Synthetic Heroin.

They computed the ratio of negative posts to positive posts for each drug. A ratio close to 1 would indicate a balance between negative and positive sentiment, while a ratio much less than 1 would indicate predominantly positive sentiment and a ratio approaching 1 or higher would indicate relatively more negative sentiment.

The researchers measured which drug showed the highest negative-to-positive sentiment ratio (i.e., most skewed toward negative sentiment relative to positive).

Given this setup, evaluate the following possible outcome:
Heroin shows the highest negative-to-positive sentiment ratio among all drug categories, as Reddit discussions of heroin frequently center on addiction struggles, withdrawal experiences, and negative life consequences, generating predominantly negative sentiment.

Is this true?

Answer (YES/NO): NO